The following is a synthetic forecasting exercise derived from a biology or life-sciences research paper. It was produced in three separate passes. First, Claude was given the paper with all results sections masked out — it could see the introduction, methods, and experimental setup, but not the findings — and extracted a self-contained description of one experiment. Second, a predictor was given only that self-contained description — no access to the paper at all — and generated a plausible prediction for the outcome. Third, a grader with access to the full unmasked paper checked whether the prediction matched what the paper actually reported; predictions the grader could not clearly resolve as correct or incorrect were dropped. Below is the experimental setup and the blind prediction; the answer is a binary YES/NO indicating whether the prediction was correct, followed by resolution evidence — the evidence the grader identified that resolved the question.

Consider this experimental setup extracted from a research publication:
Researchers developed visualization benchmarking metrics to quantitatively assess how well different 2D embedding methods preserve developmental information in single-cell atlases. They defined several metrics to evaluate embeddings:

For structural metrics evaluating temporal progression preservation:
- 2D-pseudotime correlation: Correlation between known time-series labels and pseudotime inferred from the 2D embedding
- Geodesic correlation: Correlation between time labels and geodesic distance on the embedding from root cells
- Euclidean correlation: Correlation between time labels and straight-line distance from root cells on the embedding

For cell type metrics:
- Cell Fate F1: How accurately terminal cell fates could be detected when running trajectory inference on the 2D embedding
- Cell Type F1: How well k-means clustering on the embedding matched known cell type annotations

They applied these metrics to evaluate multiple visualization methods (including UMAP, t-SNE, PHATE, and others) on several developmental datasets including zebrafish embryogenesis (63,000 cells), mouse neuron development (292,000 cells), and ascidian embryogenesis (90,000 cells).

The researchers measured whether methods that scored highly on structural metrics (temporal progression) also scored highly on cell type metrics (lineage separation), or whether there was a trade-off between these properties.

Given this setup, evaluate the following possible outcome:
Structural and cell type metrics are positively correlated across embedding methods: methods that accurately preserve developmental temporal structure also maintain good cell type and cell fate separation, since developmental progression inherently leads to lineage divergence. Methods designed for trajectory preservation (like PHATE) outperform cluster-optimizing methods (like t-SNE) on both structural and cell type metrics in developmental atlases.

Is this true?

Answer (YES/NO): NO